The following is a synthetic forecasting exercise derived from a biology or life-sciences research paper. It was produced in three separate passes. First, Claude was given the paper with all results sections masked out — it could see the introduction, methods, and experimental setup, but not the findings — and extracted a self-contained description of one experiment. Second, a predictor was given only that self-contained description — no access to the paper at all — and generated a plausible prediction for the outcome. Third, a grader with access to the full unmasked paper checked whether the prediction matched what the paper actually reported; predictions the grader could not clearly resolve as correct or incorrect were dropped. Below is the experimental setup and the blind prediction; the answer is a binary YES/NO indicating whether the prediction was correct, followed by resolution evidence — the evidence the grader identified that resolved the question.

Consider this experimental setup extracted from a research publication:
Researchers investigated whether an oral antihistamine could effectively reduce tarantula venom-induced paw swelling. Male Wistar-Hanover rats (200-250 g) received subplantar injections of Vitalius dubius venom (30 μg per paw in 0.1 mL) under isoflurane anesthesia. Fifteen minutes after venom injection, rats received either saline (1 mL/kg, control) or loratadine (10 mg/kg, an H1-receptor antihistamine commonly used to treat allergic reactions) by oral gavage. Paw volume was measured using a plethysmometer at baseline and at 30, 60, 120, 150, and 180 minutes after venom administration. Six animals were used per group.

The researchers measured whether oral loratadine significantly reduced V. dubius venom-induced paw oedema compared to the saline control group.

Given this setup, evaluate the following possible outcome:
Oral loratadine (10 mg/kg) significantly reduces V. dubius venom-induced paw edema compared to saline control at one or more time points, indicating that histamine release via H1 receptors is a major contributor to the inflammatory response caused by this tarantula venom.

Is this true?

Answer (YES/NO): NO